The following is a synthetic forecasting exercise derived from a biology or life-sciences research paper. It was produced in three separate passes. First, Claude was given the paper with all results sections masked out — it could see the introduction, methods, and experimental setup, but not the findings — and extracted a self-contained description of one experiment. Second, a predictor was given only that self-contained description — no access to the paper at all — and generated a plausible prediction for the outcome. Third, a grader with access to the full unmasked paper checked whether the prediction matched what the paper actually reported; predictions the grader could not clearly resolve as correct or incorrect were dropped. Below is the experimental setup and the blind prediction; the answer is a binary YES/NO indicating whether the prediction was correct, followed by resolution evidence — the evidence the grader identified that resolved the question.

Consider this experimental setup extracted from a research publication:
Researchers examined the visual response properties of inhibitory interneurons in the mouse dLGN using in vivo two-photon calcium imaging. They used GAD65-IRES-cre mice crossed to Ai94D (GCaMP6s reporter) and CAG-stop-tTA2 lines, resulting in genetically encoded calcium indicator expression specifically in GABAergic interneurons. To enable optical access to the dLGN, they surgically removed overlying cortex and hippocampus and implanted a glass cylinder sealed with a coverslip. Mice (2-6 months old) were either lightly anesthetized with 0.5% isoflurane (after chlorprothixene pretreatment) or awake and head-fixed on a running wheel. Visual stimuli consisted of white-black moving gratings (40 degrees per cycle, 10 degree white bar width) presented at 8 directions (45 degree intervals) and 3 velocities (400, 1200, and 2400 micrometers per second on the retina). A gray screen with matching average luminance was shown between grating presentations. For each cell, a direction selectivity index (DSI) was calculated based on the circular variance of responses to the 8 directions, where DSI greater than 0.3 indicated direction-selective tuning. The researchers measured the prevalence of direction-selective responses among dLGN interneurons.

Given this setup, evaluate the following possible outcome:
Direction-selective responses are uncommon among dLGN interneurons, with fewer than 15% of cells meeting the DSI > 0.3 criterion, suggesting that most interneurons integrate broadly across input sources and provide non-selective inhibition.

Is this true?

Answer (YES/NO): NO